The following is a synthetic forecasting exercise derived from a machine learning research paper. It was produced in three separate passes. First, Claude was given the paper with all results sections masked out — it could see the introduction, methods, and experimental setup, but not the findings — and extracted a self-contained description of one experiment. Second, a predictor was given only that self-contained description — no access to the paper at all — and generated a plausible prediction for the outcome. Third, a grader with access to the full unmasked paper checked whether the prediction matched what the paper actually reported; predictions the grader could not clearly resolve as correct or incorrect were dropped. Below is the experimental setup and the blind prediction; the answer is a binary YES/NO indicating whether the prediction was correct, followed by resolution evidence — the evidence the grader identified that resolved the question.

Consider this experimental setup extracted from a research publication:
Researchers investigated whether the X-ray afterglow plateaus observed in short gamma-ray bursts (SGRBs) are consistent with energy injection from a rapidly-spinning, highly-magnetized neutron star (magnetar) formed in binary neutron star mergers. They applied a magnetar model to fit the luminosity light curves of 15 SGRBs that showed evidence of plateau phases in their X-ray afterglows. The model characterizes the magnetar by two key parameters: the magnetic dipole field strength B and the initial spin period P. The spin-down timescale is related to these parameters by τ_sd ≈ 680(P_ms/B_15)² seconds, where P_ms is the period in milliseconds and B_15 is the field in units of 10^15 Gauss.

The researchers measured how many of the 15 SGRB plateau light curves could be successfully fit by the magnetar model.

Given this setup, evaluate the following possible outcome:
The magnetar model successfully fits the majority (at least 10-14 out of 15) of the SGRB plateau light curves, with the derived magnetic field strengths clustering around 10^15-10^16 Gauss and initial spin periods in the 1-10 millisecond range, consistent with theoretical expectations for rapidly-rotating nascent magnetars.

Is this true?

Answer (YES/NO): NO